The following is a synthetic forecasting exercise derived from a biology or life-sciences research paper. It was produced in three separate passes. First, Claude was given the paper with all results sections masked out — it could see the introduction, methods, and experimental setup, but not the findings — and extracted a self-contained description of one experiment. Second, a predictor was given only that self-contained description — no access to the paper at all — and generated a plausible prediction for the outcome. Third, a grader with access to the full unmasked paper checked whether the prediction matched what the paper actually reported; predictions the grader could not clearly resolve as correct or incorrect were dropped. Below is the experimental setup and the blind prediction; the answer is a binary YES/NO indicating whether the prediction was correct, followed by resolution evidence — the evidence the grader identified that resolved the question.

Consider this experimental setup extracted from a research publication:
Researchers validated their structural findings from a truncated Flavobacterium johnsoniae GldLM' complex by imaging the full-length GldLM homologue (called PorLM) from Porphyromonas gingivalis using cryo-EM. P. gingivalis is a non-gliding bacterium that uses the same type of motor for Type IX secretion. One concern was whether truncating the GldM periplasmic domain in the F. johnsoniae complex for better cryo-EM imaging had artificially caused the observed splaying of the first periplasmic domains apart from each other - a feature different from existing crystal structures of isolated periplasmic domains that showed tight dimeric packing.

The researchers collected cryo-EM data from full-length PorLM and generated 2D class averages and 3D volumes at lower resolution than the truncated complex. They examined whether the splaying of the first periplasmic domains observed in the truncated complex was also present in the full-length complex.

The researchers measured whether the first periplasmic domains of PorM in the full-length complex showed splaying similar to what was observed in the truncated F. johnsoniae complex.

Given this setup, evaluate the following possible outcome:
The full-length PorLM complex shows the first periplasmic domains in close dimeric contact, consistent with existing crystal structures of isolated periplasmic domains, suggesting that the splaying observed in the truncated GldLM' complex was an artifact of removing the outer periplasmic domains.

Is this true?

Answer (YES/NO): NO